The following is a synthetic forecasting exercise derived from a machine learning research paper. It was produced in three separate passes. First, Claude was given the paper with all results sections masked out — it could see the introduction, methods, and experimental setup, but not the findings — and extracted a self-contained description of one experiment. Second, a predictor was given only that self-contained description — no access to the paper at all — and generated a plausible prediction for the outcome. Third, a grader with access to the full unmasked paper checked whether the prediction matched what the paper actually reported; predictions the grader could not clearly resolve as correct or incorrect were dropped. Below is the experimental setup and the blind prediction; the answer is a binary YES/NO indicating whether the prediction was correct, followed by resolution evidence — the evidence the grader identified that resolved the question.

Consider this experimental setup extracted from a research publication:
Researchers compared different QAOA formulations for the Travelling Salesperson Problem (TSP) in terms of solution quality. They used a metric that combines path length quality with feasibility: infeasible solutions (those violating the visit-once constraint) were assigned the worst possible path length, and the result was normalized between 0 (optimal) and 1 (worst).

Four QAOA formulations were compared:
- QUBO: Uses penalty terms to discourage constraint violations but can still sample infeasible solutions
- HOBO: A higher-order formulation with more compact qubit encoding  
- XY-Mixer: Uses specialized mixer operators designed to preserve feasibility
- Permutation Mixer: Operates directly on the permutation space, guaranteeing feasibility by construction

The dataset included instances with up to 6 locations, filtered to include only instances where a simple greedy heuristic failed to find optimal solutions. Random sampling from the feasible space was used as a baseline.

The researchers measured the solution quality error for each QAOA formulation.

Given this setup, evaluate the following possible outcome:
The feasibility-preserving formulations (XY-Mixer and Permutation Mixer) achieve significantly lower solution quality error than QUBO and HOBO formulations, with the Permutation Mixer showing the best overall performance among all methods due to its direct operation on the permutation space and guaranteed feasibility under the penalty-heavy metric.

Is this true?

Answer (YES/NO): NO